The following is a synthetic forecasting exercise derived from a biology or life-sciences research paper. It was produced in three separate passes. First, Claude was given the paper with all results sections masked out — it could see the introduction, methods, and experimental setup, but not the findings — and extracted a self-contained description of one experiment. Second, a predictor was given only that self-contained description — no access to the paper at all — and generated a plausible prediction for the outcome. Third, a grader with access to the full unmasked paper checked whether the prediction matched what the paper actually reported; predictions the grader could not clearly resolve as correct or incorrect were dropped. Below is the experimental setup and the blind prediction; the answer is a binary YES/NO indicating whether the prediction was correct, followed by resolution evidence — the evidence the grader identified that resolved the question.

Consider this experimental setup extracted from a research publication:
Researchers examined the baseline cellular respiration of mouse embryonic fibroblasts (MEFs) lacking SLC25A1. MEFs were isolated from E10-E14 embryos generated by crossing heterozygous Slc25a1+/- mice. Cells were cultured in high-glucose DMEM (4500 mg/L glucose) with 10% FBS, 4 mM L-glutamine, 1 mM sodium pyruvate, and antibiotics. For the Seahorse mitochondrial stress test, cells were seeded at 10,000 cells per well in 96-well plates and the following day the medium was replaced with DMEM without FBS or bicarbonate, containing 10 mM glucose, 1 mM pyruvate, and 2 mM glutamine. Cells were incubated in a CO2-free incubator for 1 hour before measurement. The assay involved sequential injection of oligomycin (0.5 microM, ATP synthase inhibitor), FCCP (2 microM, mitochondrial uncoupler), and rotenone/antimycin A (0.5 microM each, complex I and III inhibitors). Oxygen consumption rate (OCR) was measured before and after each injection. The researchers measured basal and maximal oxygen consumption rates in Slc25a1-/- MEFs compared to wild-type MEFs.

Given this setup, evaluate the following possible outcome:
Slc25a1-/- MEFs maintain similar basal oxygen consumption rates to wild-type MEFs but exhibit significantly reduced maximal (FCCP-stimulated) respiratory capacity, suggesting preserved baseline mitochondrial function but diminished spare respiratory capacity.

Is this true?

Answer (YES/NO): NO